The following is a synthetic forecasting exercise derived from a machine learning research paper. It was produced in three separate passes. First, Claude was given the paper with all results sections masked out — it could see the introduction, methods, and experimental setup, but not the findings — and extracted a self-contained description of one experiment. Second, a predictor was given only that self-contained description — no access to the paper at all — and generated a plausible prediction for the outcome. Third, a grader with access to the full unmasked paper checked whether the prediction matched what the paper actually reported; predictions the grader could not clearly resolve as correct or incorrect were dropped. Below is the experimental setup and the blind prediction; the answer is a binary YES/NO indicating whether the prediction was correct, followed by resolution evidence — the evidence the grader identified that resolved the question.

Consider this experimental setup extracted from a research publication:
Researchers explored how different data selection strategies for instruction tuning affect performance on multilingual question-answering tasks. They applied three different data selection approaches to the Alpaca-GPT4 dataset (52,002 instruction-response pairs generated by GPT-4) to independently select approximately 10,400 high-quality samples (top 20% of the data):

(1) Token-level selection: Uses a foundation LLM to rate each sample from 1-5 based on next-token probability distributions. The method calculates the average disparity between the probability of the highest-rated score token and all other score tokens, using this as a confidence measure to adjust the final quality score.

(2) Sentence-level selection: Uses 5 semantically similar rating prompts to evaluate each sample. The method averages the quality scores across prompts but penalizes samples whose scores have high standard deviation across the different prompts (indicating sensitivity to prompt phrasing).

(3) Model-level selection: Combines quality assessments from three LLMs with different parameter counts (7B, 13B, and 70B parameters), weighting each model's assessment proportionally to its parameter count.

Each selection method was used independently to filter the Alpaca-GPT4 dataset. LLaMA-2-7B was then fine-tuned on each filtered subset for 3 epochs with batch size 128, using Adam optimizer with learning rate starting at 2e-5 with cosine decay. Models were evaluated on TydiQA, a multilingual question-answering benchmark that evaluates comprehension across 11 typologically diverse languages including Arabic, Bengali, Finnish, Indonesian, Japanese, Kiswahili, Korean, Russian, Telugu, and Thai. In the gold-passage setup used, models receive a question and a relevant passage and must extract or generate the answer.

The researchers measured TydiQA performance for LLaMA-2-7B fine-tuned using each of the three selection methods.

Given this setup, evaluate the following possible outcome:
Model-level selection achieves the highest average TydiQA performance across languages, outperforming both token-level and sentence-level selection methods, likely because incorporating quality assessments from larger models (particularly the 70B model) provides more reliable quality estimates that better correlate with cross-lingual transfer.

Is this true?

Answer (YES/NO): NO